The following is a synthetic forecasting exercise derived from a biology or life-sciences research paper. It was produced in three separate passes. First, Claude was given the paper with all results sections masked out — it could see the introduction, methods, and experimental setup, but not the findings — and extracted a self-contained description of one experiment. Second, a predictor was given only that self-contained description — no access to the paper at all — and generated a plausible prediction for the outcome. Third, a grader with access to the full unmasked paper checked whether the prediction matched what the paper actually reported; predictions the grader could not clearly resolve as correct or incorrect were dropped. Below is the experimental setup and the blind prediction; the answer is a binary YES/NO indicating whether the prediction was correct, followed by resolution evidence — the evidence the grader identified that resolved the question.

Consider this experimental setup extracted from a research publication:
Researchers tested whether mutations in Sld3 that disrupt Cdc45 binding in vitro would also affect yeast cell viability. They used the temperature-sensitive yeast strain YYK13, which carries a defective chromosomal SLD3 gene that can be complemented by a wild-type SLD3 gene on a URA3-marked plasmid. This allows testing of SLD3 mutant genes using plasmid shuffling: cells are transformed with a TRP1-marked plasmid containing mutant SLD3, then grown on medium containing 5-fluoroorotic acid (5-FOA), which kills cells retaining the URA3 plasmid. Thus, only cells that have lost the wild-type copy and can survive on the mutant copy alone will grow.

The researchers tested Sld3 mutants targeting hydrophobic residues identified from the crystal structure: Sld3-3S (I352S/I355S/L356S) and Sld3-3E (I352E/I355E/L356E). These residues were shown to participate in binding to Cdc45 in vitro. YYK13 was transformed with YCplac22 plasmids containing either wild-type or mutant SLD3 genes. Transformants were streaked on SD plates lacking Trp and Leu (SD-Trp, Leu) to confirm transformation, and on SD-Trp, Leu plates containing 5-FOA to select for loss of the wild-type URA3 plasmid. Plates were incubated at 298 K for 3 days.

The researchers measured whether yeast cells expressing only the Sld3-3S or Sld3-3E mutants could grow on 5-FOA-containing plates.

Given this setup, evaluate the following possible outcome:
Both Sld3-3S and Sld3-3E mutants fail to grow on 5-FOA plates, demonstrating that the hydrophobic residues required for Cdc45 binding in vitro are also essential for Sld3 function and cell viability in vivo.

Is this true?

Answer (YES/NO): YES